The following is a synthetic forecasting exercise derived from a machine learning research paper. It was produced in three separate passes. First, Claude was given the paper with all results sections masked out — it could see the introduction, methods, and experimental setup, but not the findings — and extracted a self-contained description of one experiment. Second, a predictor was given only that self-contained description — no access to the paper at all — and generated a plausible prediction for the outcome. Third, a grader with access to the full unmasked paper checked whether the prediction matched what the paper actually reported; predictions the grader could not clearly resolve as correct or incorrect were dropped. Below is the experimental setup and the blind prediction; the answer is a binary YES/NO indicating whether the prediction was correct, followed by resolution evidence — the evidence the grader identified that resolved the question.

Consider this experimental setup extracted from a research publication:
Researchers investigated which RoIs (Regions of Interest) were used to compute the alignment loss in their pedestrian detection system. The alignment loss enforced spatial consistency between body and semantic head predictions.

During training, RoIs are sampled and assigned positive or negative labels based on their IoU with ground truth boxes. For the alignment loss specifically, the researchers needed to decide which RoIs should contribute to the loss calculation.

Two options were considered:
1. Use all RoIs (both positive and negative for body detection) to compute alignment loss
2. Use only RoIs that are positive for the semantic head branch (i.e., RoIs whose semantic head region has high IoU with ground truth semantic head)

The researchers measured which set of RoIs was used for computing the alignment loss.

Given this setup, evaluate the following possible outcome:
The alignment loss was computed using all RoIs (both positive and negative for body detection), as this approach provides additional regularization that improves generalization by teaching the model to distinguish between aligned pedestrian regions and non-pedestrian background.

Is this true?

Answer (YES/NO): NO